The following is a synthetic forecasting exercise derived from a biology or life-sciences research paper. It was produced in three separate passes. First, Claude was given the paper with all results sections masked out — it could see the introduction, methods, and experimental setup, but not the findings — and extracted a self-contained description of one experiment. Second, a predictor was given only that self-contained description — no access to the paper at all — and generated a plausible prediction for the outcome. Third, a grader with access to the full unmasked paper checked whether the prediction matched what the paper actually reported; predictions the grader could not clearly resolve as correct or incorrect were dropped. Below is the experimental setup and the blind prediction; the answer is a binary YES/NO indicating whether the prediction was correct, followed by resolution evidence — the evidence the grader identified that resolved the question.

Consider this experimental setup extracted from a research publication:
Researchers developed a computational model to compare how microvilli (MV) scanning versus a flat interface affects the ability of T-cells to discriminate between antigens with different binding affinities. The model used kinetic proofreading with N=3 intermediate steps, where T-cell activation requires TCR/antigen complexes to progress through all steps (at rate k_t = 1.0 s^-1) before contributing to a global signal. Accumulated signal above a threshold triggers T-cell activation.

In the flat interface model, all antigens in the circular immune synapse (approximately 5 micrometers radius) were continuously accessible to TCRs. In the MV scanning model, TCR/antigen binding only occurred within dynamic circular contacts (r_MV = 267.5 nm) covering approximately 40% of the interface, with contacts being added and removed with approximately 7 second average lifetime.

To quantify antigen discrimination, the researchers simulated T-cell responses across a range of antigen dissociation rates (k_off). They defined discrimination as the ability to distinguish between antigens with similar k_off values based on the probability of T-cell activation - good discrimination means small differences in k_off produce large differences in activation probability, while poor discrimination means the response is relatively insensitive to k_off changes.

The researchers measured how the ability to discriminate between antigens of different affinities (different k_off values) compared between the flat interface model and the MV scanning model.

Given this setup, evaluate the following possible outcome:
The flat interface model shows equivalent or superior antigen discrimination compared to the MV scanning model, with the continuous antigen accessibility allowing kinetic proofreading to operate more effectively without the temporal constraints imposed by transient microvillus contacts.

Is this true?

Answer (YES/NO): YES